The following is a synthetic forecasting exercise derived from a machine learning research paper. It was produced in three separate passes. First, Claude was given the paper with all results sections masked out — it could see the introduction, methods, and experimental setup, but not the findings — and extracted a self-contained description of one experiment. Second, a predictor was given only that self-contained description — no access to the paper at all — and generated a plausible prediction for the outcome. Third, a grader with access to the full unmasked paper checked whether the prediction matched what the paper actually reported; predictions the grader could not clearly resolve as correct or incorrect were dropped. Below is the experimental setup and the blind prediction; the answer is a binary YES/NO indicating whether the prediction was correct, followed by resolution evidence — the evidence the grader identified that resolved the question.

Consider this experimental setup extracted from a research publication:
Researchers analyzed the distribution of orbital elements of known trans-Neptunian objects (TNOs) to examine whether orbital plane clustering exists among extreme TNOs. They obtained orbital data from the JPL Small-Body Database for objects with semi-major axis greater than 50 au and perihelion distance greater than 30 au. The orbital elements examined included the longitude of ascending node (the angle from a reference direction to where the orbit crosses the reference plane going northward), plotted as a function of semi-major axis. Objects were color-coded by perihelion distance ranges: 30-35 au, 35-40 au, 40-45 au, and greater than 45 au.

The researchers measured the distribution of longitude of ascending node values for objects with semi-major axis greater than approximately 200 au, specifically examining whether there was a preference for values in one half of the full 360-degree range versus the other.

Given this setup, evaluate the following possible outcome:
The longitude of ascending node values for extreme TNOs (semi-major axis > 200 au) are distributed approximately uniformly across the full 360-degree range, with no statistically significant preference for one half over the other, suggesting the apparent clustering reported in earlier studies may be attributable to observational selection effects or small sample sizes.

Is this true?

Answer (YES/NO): NO